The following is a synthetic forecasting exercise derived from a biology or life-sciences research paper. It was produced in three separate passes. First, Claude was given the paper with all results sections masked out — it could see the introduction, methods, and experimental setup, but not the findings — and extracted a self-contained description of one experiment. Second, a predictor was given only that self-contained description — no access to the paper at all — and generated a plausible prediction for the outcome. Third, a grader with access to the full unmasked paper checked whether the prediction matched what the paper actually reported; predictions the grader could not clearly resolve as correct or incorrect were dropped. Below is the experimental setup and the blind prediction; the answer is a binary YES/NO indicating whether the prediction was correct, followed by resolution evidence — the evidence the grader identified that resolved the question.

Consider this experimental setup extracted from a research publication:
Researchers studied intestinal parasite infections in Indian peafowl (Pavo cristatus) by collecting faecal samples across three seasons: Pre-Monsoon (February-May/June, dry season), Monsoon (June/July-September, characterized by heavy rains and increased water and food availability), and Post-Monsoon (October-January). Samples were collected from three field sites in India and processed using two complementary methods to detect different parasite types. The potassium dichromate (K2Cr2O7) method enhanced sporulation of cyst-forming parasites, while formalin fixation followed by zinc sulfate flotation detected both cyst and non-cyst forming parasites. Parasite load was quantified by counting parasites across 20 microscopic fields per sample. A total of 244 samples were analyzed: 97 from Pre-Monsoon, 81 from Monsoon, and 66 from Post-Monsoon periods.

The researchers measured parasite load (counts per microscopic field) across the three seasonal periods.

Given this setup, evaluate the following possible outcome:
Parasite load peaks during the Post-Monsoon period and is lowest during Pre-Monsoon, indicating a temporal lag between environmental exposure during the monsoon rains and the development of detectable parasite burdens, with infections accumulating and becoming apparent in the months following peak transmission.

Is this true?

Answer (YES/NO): NO